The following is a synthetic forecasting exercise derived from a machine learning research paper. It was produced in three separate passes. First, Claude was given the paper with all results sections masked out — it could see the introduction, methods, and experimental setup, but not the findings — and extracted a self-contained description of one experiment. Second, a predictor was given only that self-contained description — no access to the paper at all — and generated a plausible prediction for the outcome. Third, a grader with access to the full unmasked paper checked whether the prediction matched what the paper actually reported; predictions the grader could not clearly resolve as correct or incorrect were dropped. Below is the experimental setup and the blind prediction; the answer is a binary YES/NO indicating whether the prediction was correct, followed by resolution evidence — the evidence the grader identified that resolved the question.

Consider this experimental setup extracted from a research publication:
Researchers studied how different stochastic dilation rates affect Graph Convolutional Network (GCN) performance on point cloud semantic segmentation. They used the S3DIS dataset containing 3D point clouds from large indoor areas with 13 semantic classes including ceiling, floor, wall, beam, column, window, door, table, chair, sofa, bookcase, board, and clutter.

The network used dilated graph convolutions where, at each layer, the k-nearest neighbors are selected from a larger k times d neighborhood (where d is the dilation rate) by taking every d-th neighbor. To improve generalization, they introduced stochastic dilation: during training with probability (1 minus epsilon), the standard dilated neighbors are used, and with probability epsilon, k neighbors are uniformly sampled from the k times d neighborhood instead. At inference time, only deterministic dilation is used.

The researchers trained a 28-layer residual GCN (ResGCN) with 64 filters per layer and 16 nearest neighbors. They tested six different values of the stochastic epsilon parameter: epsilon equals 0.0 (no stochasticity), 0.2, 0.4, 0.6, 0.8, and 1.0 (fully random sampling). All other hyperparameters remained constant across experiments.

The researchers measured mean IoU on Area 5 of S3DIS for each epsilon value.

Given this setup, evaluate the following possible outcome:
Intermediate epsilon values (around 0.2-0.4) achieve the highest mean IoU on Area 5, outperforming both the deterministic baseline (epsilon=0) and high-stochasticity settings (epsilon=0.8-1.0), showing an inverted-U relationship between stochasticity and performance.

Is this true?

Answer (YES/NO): NO